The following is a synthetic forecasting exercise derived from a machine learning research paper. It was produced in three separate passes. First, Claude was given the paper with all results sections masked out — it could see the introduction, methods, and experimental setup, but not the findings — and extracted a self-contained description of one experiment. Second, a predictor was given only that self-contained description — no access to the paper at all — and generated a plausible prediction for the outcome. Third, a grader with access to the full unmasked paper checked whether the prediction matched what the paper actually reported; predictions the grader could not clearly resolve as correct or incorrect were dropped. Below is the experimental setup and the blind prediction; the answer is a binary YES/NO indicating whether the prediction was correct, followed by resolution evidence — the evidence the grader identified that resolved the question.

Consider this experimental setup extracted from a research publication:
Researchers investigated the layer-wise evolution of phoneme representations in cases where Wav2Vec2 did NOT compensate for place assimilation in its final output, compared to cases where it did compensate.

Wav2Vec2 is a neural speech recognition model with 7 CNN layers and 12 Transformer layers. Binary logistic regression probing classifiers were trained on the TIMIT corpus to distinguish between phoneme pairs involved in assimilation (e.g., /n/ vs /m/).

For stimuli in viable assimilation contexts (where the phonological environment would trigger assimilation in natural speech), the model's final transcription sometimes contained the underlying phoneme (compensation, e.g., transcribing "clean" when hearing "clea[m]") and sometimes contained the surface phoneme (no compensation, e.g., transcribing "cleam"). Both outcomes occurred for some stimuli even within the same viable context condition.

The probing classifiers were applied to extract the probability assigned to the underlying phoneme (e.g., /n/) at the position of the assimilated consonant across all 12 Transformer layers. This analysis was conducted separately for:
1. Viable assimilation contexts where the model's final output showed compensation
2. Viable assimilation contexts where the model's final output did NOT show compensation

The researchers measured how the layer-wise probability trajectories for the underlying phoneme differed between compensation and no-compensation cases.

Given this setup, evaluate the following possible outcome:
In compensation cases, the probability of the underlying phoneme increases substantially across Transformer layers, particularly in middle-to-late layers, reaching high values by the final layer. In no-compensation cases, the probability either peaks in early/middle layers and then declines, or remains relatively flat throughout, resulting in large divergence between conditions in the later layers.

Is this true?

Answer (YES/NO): YES